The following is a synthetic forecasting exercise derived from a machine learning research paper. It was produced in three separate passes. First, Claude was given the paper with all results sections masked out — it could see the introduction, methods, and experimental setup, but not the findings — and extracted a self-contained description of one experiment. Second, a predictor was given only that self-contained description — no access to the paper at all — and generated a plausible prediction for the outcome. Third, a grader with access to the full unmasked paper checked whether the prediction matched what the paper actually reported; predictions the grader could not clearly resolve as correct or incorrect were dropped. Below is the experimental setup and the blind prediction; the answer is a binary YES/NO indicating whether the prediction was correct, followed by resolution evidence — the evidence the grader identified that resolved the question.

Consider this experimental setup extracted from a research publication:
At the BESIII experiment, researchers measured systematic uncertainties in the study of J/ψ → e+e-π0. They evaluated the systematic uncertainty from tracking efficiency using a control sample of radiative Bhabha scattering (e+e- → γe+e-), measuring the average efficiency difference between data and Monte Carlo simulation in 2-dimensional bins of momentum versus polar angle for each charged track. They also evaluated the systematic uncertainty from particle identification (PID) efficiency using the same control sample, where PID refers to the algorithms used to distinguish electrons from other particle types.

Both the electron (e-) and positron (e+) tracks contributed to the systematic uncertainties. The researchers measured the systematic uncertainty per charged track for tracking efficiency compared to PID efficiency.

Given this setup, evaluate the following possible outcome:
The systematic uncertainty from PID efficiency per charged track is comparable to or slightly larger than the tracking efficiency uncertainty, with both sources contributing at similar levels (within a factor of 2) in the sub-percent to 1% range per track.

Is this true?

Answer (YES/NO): NO